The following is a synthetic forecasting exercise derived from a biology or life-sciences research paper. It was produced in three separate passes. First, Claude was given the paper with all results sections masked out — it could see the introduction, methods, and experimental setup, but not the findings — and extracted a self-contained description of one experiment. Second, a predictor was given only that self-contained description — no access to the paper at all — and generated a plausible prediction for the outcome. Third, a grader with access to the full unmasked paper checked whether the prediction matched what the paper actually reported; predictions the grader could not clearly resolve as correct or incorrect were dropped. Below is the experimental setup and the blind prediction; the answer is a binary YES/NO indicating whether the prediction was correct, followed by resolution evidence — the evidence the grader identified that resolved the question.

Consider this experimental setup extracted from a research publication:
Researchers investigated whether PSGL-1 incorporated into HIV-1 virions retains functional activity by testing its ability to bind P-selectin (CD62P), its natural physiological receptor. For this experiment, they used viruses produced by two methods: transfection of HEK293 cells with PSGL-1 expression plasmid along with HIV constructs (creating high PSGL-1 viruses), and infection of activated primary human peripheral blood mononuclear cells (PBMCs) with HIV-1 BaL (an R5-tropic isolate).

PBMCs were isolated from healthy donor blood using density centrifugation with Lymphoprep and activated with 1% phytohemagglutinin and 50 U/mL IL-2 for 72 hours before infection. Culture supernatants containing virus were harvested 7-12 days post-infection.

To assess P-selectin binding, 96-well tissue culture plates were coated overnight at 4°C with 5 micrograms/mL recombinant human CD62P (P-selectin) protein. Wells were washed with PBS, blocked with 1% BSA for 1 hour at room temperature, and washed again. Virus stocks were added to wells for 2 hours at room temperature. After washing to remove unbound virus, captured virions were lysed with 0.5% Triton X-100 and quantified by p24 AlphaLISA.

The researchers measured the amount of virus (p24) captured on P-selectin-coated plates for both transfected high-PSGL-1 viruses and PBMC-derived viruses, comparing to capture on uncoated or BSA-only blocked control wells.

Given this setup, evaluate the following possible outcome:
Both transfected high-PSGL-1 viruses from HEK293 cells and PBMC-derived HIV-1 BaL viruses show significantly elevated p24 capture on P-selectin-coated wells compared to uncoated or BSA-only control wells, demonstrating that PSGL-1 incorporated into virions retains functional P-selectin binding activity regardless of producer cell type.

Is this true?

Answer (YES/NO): YES